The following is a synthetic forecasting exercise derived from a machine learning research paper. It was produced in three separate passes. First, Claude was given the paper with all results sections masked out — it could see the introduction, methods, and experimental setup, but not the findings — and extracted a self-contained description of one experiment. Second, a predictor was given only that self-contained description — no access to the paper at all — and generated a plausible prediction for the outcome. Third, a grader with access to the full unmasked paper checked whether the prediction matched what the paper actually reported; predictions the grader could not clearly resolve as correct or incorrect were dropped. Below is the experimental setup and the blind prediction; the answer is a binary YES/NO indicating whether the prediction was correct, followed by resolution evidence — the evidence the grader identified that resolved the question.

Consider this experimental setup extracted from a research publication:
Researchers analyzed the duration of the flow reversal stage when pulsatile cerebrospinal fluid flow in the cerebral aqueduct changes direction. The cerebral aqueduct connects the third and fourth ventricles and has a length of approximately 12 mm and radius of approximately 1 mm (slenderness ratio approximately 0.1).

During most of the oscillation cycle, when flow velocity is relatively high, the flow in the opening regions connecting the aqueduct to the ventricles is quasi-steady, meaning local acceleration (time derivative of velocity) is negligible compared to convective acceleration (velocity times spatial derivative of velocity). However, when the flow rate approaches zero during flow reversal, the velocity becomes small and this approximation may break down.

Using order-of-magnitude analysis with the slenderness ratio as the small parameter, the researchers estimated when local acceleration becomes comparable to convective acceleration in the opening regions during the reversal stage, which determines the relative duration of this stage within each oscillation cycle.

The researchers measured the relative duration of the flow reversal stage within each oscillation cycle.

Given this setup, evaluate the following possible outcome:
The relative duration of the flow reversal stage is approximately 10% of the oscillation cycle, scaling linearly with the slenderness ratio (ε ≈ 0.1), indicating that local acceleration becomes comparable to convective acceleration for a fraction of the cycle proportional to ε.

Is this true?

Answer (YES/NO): NO